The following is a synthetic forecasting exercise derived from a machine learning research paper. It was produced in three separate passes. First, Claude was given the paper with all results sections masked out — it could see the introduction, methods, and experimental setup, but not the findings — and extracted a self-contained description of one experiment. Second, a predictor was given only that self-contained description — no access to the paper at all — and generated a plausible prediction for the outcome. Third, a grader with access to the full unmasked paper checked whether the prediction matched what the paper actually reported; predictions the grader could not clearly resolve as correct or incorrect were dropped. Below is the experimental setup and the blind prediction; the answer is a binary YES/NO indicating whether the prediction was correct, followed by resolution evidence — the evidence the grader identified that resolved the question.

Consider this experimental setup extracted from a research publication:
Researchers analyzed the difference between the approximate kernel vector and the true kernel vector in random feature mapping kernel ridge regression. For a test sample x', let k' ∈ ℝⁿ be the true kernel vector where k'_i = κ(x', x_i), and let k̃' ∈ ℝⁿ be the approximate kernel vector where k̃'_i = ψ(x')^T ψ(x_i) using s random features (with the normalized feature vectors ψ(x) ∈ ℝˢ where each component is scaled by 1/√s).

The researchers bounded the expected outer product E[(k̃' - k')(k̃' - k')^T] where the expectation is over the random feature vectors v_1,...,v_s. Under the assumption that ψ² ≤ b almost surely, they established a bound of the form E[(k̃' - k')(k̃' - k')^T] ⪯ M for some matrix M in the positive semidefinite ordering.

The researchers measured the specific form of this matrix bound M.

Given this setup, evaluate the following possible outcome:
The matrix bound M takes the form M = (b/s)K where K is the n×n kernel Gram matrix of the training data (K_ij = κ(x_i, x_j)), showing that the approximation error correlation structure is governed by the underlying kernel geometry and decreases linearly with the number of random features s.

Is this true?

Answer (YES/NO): NO